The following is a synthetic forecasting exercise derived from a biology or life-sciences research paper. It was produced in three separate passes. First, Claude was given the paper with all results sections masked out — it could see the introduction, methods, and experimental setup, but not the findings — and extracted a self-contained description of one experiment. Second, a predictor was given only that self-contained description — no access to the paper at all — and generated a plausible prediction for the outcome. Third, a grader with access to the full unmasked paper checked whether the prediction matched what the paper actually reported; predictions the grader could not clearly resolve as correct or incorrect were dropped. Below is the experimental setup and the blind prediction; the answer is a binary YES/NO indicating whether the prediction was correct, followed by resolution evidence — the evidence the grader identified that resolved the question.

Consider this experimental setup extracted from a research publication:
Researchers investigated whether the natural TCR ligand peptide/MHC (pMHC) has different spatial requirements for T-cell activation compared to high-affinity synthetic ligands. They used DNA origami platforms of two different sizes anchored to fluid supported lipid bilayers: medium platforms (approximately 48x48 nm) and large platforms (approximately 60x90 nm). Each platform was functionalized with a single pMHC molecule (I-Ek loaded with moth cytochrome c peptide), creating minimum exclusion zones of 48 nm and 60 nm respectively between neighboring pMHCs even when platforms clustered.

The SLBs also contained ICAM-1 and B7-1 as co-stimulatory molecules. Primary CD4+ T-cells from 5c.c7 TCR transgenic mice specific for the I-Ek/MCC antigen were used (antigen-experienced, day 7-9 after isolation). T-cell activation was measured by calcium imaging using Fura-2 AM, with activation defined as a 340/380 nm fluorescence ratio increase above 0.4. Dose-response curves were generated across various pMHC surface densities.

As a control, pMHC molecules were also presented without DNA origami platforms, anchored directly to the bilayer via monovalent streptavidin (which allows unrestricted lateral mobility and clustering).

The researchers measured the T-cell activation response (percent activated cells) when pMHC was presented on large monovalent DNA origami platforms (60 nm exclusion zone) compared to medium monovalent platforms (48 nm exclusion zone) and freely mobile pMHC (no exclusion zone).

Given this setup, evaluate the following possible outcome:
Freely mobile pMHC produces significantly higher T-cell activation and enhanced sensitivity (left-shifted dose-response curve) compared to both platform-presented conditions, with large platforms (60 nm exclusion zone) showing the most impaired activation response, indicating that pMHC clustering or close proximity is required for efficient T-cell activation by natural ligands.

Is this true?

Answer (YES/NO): NO